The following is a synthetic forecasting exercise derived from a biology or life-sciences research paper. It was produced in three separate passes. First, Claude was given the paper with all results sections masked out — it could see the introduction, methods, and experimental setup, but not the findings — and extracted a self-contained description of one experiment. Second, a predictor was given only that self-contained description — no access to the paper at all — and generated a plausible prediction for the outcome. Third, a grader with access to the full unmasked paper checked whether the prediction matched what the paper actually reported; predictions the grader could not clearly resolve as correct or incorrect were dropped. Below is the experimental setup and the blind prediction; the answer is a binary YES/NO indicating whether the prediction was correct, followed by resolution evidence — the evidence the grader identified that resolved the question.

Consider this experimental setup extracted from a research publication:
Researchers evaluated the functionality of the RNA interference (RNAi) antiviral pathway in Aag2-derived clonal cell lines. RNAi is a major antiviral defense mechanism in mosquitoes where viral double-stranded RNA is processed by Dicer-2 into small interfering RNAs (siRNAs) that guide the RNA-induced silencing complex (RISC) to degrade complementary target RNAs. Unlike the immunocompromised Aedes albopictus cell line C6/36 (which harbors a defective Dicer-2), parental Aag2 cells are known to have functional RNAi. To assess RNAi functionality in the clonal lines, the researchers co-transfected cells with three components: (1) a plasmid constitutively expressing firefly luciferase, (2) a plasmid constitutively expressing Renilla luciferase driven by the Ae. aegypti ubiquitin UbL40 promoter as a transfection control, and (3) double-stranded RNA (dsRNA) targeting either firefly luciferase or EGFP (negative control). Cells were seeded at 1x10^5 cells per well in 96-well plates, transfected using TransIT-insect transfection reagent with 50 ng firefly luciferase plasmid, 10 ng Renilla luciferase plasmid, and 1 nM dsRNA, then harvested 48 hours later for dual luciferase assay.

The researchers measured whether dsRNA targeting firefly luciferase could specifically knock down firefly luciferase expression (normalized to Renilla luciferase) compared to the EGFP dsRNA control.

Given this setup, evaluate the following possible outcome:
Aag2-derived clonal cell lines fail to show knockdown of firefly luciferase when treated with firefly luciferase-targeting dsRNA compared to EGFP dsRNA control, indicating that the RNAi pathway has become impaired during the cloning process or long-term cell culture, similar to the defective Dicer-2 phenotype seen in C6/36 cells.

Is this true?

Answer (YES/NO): NO